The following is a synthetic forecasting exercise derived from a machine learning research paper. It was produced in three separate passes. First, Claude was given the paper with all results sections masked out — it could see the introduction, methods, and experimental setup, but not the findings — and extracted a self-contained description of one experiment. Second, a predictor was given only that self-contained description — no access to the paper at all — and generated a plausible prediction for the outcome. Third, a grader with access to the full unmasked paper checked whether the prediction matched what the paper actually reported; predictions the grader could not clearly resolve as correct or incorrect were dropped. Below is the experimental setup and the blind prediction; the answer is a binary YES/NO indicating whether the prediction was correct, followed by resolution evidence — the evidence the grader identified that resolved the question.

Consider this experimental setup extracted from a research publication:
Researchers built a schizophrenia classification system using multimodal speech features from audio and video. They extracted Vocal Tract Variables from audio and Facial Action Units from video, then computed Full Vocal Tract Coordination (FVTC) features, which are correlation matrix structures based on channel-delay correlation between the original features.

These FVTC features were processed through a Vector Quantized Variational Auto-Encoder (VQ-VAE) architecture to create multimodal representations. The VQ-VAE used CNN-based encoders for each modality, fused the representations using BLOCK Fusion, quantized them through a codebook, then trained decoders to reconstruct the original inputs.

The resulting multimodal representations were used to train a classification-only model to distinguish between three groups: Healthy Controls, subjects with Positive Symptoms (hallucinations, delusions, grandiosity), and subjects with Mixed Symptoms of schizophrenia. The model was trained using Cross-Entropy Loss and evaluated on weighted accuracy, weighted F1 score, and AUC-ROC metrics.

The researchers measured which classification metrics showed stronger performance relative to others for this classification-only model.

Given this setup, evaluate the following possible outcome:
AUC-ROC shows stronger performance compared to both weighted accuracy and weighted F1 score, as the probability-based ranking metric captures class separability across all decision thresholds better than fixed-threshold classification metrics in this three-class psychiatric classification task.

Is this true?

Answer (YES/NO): NO